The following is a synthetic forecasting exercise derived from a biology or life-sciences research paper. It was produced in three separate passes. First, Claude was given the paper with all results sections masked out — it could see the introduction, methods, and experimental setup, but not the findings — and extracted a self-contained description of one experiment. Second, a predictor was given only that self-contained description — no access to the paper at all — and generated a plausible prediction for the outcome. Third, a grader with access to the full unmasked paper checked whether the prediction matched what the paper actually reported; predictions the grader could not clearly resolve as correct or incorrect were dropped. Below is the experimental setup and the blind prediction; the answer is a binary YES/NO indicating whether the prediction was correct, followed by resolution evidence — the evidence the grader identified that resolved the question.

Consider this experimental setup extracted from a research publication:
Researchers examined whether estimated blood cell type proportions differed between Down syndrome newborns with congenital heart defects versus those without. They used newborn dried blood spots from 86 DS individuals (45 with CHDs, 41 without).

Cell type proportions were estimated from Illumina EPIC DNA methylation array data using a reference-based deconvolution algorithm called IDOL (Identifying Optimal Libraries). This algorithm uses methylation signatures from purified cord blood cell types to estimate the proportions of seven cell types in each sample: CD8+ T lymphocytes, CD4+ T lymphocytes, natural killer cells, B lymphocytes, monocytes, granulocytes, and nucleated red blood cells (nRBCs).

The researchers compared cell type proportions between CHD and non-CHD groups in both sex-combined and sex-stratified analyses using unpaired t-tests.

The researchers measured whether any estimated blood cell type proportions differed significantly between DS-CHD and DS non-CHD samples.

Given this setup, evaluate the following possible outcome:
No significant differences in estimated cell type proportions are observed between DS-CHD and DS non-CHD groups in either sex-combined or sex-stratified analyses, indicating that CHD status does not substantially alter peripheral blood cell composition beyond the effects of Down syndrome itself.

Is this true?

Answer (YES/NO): YES